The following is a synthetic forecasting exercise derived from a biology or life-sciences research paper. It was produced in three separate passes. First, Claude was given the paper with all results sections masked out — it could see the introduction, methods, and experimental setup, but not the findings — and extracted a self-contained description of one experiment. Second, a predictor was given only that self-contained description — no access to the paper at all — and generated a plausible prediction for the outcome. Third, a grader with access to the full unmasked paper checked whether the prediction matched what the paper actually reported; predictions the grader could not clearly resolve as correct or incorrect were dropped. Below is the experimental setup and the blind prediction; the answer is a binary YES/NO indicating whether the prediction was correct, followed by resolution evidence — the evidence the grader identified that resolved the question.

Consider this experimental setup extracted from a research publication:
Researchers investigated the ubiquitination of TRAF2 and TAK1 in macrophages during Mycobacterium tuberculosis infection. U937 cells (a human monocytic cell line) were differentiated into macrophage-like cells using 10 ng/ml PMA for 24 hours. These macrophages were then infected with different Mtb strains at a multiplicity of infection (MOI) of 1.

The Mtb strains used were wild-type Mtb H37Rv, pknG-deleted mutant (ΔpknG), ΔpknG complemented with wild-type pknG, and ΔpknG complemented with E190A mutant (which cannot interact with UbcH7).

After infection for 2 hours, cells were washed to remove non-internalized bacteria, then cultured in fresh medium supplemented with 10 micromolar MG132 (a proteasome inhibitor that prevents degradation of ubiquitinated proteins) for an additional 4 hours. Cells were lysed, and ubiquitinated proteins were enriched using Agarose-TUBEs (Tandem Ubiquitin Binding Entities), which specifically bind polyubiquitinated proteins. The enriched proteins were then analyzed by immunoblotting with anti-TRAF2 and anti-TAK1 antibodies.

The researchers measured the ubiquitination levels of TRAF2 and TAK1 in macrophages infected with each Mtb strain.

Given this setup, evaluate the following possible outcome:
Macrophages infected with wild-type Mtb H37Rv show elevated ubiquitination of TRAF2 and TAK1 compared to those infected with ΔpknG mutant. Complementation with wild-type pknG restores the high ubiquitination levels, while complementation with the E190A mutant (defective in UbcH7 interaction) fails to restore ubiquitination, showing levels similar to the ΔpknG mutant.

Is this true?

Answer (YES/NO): YES